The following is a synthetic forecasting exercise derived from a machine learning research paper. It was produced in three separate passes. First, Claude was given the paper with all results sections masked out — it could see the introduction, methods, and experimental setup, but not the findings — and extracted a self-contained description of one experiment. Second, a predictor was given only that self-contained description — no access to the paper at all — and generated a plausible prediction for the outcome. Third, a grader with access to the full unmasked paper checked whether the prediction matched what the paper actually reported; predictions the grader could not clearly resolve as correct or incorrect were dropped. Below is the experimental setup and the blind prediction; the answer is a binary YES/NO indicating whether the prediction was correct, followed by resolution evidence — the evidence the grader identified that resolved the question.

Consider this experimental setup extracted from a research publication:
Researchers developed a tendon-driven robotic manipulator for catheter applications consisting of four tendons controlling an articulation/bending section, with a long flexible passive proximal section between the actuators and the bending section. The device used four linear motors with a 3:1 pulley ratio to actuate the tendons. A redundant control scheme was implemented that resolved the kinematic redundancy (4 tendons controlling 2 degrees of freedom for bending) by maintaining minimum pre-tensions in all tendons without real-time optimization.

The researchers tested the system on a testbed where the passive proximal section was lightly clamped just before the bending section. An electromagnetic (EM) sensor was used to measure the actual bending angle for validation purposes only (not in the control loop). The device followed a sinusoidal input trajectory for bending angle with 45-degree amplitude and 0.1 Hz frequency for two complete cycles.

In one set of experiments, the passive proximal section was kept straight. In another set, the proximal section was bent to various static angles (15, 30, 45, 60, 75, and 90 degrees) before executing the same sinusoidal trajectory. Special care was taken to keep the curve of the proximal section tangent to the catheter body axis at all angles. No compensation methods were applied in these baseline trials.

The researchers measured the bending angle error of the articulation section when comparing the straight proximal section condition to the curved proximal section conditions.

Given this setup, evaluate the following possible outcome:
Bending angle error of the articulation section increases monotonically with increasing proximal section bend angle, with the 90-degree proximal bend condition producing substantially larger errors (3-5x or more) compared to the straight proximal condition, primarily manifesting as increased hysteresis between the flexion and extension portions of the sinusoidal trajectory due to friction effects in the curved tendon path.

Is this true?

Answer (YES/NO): NO